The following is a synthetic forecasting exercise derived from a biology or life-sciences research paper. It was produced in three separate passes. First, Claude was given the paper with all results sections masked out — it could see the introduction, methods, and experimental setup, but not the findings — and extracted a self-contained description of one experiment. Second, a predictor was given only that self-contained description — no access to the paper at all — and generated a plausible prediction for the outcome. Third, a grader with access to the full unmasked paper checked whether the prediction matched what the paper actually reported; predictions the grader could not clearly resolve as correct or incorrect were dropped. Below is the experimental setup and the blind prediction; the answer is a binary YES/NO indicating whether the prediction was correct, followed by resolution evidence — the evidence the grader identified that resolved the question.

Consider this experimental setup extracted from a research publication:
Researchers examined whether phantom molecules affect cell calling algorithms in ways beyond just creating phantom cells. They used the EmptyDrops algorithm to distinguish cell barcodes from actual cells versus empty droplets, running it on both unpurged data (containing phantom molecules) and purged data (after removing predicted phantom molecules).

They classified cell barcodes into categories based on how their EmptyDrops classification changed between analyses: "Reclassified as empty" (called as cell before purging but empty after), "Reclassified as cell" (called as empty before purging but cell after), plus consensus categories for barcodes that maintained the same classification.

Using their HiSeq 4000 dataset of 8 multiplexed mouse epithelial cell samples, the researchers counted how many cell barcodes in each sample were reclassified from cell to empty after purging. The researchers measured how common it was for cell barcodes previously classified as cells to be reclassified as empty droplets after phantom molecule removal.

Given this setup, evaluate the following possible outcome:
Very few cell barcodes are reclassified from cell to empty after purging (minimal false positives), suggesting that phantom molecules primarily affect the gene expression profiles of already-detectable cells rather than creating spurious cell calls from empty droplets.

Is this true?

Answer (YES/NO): NO